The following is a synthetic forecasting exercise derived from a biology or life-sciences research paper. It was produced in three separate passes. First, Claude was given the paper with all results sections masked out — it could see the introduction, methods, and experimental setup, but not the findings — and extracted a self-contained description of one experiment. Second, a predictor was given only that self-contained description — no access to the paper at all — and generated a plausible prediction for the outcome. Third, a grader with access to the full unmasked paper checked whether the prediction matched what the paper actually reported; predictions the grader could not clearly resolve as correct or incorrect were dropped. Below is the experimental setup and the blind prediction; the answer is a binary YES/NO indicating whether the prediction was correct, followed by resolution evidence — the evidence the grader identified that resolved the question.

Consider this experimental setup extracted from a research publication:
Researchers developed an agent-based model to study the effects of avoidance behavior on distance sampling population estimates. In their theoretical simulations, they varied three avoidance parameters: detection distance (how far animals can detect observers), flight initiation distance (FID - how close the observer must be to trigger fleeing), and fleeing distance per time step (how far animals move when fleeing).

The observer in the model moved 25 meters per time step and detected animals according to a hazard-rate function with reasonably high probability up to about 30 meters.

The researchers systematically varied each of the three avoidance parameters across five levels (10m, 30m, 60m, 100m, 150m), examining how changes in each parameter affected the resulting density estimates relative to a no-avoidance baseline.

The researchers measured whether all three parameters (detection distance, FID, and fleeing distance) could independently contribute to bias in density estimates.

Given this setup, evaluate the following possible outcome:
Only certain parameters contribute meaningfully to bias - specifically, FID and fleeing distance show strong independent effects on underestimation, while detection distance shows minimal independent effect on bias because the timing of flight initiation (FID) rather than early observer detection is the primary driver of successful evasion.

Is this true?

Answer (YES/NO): NO